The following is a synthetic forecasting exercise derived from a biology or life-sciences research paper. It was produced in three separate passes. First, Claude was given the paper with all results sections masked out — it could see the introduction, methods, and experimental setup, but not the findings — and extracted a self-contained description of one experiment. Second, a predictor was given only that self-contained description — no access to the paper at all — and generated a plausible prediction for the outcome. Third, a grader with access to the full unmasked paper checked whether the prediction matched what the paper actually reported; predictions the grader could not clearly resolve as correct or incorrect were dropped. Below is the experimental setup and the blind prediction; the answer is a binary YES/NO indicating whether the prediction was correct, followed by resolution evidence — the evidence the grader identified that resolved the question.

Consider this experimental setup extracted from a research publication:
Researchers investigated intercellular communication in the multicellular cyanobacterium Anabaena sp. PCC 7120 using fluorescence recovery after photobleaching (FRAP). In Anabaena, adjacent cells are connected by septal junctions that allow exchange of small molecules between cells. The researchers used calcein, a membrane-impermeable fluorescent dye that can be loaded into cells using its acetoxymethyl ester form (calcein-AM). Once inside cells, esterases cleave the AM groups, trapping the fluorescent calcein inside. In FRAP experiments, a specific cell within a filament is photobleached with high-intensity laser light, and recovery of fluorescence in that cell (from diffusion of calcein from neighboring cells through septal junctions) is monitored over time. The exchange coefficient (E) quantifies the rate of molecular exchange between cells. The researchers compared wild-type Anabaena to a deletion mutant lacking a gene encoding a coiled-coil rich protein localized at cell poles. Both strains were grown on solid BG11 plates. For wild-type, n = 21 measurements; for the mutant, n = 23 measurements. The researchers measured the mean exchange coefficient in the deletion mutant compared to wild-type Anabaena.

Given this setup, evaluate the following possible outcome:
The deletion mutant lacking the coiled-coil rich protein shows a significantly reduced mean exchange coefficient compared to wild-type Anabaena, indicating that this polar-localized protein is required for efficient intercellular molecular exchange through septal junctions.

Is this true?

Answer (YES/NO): YES